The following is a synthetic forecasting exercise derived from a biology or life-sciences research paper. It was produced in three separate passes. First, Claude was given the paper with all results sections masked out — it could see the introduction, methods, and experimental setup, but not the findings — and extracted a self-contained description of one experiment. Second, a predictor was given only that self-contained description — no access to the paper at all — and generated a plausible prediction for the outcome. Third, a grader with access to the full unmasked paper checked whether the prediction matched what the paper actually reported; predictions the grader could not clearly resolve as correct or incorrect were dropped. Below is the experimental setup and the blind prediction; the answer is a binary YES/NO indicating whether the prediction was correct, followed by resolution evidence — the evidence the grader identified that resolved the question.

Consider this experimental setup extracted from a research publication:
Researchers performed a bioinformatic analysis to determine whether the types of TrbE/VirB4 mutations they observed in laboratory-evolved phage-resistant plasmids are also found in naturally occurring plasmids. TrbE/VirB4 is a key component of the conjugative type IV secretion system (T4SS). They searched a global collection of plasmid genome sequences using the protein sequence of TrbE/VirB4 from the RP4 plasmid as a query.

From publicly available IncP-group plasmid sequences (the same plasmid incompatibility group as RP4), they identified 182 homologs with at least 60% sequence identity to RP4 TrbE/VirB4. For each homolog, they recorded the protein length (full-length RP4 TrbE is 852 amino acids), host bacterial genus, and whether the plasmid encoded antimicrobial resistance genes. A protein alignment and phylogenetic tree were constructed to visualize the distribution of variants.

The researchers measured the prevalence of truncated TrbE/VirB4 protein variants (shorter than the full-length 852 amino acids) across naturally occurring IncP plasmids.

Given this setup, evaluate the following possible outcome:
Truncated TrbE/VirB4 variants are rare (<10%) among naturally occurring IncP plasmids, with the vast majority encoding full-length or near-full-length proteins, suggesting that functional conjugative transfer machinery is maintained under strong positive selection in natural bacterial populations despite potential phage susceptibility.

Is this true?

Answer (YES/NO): NO